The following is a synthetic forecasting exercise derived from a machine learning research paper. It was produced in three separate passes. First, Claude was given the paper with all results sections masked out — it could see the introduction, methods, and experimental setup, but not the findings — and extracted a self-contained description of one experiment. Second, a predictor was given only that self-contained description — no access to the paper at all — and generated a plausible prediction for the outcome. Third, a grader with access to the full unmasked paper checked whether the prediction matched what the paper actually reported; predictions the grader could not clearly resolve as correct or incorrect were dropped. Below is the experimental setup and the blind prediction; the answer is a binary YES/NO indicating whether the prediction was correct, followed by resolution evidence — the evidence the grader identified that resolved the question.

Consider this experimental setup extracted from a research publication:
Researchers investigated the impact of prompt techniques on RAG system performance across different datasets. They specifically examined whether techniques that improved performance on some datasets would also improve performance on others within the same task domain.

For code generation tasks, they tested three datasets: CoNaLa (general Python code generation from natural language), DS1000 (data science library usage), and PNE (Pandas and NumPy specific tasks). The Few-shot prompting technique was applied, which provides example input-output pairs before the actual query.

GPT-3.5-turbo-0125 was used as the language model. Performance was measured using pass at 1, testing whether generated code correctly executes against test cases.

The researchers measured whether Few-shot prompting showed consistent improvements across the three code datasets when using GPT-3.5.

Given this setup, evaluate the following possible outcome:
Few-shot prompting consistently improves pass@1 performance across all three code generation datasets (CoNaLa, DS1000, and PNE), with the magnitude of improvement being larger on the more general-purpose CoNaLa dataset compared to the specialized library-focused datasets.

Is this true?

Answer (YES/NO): NO